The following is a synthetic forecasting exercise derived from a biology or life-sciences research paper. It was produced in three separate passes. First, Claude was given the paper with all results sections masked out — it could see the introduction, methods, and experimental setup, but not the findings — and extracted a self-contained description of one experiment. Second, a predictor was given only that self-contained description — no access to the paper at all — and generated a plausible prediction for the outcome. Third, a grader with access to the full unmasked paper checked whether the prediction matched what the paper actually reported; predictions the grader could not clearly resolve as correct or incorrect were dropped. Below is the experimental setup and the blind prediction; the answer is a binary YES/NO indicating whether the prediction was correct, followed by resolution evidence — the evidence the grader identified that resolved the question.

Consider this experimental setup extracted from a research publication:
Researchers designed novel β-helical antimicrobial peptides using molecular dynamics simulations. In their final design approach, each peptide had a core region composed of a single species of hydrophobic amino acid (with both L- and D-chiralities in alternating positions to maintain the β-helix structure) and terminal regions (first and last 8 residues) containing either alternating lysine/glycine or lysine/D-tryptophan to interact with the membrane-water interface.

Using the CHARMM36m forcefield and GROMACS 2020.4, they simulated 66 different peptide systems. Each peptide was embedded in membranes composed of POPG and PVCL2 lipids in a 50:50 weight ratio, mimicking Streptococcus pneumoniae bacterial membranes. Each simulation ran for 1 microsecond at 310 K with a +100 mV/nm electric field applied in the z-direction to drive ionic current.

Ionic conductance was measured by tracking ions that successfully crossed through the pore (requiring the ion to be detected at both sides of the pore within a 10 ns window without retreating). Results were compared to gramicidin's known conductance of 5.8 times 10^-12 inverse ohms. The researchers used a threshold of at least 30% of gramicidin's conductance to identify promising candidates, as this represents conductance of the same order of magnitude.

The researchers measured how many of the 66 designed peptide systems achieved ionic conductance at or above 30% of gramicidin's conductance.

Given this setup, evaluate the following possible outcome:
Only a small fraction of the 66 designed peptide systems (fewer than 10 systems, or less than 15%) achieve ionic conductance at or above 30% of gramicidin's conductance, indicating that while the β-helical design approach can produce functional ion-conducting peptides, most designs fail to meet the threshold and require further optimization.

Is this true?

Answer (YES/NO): NO